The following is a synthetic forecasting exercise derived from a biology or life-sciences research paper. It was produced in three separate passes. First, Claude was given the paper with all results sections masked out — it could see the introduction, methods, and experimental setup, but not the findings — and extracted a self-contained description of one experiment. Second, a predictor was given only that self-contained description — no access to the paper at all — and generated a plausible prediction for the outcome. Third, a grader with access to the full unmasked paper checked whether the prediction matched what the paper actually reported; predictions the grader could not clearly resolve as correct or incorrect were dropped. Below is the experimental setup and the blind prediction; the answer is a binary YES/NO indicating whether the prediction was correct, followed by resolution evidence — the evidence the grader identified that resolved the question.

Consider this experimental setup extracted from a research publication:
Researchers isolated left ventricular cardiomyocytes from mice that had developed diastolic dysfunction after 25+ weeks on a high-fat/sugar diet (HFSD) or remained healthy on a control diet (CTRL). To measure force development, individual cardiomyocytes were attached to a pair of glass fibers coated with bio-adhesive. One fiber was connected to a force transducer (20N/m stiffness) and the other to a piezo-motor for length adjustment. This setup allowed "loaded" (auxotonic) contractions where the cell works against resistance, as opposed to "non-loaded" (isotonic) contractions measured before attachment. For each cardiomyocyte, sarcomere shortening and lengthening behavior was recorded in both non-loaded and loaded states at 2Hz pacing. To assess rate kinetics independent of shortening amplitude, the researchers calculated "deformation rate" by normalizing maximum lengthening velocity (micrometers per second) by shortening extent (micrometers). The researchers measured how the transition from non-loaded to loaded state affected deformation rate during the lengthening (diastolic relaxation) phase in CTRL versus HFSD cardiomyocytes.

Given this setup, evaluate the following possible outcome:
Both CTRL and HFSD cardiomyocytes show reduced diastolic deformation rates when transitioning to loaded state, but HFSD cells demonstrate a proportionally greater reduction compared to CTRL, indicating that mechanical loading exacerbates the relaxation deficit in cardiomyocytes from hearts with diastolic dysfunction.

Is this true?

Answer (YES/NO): YES